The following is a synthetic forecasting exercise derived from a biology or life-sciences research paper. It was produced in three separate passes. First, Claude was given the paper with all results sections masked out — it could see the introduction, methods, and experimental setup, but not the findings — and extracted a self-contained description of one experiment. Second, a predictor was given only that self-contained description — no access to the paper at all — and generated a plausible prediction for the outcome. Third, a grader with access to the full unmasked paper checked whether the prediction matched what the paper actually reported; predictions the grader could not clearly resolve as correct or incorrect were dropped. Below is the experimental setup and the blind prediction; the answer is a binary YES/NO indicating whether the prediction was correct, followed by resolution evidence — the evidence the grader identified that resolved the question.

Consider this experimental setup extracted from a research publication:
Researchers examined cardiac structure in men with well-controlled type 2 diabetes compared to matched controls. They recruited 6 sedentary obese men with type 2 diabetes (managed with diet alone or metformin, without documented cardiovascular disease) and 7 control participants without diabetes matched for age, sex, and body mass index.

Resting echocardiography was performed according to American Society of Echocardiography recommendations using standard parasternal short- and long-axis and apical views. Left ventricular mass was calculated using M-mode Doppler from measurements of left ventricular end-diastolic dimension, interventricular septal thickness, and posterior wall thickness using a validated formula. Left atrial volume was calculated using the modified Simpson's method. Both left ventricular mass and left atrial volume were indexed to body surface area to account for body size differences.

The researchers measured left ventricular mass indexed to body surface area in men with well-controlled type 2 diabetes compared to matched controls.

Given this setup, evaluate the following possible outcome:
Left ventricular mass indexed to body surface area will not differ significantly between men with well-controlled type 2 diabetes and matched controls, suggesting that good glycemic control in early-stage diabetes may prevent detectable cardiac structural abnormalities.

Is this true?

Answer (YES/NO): YES